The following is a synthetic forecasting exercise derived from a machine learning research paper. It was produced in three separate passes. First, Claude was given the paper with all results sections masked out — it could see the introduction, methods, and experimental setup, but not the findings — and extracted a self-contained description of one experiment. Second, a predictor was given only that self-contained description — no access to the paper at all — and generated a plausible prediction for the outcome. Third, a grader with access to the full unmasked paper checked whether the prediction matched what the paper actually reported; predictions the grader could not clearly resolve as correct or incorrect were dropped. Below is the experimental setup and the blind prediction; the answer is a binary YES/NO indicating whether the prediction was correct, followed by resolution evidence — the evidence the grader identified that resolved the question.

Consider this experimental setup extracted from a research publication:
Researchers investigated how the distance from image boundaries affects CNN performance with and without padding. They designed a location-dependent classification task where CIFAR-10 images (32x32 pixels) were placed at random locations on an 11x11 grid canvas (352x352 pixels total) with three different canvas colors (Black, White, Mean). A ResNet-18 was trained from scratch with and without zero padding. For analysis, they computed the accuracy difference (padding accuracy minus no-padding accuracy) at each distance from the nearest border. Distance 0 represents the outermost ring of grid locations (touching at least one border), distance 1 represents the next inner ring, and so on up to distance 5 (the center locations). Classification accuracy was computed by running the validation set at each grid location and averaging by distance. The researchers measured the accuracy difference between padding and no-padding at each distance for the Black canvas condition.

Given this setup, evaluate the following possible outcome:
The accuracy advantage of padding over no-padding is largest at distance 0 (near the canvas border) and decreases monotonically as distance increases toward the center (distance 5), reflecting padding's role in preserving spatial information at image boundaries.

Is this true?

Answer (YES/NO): NO